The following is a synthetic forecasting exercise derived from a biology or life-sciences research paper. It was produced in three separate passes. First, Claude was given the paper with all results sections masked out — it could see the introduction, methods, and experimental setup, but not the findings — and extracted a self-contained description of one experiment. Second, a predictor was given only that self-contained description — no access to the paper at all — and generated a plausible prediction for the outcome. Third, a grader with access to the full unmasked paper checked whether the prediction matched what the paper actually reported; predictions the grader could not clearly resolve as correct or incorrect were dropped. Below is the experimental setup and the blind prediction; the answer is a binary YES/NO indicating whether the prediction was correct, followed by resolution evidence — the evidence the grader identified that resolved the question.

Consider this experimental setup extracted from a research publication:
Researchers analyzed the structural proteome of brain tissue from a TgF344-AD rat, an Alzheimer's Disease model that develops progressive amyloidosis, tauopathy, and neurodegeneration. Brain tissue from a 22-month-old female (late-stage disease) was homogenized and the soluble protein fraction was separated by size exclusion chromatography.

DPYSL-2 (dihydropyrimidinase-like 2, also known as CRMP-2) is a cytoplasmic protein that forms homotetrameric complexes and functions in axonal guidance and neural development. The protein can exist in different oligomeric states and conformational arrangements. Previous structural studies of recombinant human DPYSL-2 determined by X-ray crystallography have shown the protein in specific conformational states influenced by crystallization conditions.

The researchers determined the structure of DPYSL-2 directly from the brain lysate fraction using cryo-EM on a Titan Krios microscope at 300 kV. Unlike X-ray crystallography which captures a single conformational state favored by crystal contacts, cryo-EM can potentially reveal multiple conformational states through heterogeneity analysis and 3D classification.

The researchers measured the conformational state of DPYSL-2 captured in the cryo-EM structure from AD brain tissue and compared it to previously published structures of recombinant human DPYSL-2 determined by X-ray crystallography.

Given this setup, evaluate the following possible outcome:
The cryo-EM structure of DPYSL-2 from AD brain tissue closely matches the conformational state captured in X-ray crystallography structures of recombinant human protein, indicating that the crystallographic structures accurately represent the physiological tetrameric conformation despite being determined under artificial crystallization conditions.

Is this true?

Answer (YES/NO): YES